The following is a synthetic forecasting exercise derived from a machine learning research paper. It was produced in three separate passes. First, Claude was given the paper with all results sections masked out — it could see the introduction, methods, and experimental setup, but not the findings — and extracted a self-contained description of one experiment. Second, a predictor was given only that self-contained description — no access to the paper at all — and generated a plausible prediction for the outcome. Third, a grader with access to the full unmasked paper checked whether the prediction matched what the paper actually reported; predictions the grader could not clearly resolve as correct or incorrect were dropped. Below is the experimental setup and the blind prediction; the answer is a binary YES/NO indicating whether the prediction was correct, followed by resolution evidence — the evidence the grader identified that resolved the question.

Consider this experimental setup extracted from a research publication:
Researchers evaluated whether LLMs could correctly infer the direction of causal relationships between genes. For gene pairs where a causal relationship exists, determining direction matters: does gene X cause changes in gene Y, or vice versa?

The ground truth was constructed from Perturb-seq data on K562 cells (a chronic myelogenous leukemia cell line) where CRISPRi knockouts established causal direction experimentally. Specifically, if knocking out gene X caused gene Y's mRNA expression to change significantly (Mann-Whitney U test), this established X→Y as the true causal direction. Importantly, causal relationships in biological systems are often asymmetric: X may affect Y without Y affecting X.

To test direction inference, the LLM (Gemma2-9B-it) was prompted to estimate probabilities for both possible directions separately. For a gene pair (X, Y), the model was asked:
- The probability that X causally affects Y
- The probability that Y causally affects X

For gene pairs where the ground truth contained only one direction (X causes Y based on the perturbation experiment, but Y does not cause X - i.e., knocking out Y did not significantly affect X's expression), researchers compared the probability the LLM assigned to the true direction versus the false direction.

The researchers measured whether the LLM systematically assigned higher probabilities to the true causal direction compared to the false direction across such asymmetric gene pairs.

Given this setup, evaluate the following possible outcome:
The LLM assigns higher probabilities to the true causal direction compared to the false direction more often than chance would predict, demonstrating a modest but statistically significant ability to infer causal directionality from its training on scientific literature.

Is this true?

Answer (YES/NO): YES